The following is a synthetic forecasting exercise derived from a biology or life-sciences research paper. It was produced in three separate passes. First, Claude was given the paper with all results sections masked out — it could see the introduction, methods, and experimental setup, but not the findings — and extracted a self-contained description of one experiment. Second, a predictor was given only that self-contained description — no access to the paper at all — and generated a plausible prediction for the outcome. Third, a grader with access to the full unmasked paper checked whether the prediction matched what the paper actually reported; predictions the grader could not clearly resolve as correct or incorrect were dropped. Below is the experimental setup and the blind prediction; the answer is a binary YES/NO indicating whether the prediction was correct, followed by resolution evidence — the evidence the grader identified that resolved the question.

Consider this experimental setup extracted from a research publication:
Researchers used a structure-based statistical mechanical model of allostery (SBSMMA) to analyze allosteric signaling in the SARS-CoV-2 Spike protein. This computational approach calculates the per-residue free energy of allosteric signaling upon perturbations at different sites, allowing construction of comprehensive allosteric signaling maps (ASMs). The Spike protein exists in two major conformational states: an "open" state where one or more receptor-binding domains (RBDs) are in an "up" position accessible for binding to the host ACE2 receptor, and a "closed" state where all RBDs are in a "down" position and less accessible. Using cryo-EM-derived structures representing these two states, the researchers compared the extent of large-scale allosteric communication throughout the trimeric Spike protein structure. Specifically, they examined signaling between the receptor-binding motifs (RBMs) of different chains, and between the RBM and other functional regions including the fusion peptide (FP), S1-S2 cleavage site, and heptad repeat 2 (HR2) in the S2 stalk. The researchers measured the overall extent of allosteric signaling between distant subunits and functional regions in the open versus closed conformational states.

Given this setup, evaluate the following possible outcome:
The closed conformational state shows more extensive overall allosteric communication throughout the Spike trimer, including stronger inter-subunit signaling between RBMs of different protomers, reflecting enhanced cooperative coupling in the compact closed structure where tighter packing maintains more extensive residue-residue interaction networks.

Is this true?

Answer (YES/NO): NO